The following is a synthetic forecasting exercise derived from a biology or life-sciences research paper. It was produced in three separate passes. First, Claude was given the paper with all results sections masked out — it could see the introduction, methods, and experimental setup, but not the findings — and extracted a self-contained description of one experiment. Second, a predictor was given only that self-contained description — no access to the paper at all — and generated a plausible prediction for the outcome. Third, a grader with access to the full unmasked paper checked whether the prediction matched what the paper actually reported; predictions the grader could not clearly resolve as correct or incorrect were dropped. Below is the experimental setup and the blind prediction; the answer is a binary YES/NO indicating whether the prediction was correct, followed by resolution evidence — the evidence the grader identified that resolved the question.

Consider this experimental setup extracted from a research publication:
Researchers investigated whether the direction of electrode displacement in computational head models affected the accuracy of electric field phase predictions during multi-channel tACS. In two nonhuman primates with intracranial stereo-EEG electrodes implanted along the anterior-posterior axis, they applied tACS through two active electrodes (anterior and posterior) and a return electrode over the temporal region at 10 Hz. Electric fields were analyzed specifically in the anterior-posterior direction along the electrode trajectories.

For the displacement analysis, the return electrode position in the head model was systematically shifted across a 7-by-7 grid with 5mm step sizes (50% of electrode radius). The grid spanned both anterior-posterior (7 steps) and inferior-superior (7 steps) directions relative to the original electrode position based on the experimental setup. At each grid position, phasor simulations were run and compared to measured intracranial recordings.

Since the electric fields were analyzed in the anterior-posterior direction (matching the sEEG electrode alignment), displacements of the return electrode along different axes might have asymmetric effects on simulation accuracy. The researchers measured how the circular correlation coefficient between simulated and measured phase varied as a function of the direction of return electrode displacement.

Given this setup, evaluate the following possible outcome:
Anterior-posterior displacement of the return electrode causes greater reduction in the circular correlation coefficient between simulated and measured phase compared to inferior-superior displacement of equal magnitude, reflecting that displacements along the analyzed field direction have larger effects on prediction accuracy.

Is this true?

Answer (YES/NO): NO